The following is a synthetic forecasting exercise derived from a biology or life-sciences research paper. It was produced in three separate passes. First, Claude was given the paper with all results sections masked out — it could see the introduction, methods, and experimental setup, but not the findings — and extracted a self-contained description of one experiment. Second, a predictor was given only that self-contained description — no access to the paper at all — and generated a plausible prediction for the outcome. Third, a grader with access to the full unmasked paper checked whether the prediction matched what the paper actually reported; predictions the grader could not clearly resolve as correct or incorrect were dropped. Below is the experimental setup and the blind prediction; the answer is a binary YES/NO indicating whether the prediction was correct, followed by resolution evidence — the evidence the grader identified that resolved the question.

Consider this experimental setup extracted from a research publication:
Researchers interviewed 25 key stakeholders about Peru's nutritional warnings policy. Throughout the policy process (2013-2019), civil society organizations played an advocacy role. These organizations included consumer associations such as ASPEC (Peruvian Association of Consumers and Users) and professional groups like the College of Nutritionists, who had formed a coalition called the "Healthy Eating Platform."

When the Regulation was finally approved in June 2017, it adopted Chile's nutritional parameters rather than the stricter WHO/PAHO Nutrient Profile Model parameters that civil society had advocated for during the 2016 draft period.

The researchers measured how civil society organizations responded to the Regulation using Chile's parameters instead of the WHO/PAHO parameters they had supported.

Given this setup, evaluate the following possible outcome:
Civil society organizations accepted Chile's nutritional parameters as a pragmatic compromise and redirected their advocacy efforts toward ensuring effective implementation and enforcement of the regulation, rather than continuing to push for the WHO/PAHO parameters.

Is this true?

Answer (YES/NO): NO